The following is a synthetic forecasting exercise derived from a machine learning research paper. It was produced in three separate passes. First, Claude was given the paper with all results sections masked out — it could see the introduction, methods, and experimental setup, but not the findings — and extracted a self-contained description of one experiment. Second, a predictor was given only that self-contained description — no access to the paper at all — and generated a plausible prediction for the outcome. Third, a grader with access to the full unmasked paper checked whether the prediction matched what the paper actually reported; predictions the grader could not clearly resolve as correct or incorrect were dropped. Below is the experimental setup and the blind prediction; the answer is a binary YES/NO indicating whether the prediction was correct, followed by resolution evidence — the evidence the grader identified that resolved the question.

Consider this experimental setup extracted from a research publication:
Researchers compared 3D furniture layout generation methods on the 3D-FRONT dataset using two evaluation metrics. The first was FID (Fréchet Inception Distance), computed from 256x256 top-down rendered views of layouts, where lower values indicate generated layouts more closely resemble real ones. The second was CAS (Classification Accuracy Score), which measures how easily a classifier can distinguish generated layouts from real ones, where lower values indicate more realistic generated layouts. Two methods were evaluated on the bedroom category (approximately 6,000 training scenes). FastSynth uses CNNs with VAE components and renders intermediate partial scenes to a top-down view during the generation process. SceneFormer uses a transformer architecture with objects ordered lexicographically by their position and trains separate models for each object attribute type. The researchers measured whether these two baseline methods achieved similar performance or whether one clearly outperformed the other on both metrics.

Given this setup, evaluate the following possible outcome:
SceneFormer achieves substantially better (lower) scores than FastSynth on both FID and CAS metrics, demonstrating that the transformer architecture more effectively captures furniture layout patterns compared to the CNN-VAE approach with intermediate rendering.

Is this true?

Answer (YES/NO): NO